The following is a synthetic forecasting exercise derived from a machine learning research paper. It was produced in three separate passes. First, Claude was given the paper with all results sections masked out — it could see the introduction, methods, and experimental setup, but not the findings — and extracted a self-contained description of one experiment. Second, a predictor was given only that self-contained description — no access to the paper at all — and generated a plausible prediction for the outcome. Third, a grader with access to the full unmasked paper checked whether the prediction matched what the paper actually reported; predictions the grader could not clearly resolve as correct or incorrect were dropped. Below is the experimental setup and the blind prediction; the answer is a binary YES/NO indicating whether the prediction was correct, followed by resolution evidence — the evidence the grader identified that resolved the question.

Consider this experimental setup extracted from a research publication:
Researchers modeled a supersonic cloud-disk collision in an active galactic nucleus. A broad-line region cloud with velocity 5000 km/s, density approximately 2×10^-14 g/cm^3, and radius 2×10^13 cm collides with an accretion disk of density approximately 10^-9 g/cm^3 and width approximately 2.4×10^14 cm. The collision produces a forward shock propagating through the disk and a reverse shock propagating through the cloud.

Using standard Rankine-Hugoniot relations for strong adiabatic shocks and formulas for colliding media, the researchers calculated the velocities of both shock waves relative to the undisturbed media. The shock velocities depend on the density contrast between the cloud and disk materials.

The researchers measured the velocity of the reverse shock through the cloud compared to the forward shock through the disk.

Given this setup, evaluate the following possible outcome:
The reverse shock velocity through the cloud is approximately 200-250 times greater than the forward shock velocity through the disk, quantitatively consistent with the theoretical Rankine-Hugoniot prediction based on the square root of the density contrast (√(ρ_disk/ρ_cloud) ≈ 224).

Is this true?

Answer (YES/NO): NO